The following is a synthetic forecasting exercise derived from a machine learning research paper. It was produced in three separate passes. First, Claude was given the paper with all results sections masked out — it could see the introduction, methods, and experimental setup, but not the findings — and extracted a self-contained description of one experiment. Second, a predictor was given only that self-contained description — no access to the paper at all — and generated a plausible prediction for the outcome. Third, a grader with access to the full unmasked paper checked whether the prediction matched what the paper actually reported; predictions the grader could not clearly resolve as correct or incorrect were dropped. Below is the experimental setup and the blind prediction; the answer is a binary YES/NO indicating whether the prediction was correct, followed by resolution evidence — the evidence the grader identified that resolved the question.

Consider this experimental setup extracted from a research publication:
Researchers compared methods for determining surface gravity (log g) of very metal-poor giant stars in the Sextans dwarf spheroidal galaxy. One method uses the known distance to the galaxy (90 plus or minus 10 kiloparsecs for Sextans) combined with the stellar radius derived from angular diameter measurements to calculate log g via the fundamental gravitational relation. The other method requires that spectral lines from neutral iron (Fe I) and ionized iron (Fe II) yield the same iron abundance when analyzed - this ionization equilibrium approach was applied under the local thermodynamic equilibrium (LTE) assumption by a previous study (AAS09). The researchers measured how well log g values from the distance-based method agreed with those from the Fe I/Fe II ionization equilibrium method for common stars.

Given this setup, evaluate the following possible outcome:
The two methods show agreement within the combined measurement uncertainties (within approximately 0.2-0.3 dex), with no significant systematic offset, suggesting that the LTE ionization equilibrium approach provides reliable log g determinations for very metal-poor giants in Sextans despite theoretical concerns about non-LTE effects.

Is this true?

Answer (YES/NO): NO